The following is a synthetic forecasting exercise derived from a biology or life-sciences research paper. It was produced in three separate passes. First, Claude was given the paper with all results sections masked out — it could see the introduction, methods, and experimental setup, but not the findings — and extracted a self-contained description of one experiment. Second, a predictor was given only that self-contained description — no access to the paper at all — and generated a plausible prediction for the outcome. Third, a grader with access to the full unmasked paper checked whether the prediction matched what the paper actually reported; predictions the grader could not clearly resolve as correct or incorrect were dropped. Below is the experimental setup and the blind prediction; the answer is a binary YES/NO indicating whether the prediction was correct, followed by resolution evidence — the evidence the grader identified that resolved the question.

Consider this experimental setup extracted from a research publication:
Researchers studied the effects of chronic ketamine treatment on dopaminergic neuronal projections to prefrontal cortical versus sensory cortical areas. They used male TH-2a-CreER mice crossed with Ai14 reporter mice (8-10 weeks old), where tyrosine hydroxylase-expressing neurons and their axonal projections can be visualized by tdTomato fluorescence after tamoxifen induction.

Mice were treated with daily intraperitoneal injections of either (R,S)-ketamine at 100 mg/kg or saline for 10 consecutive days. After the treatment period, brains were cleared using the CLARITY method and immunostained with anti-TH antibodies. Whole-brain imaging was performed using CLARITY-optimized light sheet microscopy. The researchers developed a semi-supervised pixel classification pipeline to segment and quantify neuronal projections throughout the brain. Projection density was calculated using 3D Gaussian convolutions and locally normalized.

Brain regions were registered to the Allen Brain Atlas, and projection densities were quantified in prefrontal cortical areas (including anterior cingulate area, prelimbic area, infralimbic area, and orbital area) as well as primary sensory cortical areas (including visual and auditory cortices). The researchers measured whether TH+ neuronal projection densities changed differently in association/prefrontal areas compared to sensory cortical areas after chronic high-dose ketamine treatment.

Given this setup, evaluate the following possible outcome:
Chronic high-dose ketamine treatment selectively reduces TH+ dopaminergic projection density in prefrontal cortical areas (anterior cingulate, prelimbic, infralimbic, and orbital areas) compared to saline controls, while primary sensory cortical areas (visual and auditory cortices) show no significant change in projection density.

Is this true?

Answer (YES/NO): NO